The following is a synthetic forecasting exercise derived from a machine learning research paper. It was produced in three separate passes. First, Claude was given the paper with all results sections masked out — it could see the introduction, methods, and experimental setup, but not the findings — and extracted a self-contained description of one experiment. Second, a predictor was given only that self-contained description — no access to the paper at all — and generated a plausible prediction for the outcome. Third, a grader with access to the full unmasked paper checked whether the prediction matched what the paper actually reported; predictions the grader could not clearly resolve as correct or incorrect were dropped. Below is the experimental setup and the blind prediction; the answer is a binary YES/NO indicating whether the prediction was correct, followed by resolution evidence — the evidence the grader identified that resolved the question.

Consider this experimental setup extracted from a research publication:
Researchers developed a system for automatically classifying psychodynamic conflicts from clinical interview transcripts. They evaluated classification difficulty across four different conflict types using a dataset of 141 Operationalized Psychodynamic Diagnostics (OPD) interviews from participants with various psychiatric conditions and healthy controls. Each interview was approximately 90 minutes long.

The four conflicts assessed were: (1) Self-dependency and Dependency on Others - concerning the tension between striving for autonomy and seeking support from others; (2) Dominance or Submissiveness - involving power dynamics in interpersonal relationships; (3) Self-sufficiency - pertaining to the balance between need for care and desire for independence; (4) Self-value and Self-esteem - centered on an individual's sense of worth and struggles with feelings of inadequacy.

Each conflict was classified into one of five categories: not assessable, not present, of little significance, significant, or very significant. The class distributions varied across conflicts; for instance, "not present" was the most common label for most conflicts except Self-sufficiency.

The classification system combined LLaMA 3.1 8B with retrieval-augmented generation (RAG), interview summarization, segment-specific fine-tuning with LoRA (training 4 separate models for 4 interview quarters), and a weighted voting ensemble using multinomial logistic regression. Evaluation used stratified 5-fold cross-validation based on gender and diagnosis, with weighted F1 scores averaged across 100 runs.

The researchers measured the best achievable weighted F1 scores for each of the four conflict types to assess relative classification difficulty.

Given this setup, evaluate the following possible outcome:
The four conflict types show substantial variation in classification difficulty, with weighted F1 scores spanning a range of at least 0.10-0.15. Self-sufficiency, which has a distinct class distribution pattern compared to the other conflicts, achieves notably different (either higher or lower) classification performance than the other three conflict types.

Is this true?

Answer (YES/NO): NO